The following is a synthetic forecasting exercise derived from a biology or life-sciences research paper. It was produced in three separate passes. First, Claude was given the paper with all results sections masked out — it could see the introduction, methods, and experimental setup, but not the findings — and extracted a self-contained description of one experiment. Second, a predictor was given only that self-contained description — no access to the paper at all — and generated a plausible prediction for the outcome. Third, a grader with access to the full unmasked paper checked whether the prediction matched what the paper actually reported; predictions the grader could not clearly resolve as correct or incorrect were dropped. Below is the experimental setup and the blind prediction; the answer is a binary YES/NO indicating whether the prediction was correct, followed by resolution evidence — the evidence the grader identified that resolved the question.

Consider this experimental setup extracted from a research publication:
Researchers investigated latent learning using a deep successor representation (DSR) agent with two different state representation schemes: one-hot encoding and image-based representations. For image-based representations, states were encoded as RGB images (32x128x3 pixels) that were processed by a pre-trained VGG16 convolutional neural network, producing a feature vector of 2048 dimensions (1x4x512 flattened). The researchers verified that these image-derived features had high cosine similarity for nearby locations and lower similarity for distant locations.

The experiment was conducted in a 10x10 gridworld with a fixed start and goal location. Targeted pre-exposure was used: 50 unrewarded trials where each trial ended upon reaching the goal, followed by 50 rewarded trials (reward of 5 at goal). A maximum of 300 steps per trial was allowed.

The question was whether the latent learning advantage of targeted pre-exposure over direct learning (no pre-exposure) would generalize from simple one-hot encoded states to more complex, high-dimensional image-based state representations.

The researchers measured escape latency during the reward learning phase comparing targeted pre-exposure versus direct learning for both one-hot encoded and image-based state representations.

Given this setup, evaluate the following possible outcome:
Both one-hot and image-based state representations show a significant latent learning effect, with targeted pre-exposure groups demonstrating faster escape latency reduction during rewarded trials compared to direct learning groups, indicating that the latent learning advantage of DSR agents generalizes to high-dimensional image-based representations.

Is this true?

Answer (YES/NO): YES